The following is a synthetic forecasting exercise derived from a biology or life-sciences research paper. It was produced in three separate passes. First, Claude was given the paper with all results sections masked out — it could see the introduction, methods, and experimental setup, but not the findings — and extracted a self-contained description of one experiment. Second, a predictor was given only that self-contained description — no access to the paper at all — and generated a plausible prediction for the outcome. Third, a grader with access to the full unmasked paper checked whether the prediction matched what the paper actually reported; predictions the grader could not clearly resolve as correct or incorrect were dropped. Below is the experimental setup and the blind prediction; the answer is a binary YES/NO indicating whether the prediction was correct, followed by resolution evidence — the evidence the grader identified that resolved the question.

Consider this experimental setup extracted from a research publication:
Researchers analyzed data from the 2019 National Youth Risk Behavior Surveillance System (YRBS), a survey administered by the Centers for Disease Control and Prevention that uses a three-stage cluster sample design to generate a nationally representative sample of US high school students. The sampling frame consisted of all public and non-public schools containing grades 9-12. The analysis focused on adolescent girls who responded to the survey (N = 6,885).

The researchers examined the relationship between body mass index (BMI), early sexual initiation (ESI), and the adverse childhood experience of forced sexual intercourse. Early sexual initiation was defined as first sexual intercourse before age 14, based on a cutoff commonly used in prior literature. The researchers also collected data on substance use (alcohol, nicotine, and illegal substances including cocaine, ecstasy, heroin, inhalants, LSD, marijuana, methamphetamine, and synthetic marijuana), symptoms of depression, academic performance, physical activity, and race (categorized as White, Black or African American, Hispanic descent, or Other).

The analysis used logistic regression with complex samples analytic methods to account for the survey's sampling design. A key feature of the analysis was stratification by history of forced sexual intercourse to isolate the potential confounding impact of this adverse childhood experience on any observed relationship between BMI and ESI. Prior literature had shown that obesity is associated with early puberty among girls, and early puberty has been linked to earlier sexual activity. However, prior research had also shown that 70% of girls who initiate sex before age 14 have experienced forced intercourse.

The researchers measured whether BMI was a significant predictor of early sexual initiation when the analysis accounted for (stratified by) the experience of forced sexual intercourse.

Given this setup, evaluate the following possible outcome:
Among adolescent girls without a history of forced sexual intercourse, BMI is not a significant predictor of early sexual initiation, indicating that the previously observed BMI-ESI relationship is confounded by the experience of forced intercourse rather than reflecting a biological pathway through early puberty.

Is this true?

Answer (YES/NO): YES